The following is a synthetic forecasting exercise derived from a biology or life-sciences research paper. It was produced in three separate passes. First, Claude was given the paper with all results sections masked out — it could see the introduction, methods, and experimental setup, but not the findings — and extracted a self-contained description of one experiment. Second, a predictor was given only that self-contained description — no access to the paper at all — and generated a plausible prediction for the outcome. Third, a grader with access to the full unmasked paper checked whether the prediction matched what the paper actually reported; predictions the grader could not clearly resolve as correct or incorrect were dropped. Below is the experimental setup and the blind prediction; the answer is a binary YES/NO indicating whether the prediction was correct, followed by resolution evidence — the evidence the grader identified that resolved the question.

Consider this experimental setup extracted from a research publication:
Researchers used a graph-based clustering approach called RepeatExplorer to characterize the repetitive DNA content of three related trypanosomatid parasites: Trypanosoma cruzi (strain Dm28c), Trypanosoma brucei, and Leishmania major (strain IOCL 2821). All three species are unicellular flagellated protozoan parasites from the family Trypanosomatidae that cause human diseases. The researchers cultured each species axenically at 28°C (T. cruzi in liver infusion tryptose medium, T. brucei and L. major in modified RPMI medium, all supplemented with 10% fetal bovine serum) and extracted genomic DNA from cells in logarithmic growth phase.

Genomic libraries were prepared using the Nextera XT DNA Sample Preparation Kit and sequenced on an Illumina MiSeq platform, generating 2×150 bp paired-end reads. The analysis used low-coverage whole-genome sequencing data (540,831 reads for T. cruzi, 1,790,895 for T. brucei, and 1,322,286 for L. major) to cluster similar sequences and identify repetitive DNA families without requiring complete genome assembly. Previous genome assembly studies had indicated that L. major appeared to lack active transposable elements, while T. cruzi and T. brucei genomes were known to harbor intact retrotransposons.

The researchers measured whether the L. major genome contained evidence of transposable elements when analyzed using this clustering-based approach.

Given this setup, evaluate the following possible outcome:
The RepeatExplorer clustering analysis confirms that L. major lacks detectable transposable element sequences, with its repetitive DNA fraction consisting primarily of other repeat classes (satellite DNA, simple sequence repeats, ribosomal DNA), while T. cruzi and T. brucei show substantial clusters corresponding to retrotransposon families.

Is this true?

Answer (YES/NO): NO